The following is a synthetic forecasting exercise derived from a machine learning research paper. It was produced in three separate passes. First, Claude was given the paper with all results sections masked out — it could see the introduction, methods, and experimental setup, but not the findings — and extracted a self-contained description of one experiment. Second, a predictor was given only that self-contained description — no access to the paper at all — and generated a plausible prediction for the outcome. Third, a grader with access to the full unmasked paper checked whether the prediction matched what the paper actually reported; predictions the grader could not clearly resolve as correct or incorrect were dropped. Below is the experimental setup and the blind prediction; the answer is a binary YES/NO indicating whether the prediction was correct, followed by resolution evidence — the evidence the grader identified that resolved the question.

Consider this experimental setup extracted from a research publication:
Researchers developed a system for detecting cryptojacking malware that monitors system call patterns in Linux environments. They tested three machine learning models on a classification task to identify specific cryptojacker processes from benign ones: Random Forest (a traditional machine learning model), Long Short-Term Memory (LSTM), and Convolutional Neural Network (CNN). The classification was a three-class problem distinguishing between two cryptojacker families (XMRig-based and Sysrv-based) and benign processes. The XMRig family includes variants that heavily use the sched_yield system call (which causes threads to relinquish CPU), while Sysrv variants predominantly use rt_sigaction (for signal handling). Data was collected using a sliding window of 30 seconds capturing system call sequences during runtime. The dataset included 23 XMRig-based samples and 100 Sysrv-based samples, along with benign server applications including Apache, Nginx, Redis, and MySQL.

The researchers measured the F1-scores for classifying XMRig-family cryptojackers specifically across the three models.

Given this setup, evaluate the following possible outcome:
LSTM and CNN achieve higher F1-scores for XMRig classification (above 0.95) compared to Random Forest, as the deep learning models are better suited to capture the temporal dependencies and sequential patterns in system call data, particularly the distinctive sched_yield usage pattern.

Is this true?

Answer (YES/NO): NO